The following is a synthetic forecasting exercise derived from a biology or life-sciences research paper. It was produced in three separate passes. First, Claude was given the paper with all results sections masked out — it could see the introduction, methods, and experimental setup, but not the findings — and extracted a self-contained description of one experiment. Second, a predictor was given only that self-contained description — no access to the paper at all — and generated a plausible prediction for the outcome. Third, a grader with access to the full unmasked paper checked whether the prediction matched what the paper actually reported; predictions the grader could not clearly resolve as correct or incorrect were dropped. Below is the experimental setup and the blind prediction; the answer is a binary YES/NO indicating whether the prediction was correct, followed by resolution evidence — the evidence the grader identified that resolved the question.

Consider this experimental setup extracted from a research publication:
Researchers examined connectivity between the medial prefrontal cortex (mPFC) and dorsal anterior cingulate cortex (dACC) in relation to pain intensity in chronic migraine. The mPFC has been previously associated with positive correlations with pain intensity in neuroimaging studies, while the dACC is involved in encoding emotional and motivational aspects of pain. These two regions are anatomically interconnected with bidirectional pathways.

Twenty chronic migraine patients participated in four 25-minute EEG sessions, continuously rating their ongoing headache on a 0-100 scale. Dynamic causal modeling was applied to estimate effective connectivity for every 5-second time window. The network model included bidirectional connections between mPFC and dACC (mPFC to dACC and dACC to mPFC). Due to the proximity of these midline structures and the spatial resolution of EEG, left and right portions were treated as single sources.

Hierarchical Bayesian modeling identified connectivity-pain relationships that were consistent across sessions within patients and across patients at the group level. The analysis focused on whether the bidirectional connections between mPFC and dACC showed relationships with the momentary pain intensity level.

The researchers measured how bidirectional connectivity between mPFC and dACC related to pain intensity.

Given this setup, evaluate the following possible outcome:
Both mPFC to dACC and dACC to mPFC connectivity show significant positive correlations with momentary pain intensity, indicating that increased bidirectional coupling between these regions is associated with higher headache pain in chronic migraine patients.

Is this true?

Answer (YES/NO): NO